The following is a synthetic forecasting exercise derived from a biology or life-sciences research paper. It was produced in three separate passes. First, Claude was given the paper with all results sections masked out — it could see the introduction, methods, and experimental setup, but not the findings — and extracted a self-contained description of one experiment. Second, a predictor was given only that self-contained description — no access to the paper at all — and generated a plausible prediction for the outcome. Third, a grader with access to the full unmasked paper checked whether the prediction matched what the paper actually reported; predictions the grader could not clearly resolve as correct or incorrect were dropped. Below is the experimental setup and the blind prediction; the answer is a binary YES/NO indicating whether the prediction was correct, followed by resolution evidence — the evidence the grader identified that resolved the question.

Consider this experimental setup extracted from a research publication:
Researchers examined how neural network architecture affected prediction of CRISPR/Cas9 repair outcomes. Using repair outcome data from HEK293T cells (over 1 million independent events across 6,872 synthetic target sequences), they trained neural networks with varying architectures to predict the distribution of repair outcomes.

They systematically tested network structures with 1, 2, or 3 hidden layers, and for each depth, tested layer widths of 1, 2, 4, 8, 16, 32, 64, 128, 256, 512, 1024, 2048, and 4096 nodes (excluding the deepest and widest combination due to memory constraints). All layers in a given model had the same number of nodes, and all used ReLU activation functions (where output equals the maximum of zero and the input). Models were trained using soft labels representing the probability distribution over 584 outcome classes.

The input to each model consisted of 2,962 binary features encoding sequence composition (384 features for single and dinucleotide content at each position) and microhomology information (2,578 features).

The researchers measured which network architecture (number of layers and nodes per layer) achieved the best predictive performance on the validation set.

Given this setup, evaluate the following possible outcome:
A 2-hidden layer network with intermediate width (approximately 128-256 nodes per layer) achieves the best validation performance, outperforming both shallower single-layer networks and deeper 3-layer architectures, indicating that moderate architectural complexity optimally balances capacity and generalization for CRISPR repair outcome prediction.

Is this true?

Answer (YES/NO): NO